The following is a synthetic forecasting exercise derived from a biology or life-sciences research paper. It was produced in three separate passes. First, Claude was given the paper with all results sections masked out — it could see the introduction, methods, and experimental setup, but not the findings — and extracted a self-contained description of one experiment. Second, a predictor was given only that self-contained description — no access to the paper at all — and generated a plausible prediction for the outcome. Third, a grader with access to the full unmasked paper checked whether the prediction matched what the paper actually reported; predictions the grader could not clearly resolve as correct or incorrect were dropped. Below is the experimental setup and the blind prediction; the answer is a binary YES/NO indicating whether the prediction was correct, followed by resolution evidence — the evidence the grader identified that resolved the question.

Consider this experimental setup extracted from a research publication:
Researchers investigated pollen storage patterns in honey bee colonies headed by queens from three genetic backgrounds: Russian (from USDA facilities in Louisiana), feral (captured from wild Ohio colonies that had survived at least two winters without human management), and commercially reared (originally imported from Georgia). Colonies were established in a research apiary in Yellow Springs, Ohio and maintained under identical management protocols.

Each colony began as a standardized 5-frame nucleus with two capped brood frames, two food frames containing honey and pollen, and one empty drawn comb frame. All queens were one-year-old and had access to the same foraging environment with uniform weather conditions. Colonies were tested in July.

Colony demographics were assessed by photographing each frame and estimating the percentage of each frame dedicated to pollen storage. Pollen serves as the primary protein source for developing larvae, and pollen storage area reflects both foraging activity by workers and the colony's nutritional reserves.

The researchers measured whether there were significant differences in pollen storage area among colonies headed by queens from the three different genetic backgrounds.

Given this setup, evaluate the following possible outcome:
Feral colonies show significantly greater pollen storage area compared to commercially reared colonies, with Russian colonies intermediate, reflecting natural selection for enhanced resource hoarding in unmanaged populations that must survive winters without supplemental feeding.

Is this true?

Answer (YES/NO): NO